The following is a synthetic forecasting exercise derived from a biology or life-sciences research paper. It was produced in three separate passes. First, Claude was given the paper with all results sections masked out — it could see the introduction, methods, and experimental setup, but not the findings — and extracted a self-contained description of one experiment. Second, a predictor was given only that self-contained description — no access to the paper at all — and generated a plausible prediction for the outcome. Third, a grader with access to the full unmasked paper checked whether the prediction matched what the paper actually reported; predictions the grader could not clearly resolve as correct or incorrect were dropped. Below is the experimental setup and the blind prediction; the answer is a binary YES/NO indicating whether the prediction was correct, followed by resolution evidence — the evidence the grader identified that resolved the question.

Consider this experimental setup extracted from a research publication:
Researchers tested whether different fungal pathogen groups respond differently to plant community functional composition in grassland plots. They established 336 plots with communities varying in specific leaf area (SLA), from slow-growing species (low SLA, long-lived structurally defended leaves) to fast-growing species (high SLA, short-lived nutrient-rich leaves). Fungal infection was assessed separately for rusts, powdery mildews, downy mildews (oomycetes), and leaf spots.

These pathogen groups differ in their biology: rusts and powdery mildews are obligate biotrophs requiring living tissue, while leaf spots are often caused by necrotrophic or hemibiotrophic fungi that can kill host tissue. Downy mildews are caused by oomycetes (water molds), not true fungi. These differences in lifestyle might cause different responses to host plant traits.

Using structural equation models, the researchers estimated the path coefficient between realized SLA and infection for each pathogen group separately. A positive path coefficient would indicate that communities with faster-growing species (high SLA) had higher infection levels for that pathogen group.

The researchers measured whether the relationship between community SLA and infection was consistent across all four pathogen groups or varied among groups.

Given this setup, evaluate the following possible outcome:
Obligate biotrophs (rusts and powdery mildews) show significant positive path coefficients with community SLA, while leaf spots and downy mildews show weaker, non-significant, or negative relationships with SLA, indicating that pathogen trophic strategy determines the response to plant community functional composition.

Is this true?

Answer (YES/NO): NO